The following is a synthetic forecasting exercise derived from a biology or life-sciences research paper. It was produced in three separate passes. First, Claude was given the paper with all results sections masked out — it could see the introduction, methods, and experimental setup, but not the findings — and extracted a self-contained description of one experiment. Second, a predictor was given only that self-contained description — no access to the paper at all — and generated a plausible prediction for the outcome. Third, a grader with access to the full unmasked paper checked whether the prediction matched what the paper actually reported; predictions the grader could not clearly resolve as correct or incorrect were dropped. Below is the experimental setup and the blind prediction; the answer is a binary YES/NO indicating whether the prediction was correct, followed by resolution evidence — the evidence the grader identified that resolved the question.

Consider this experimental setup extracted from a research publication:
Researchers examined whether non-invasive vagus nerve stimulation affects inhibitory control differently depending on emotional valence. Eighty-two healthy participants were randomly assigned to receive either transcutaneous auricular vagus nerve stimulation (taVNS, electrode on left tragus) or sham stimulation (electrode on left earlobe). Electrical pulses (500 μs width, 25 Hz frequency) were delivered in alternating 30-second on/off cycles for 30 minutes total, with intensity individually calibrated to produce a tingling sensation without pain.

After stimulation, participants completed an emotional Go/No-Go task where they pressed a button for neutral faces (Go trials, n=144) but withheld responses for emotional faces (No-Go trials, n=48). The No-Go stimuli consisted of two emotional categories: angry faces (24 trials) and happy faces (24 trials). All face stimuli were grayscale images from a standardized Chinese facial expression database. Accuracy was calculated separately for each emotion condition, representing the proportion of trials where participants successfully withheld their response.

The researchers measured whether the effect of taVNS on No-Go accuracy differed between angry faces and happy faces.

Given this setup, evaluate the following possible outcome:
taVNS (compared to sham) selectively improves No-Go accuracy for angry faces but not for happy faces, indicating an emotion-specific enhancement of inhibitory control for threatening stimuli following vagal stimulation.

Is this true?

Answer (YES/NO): NO